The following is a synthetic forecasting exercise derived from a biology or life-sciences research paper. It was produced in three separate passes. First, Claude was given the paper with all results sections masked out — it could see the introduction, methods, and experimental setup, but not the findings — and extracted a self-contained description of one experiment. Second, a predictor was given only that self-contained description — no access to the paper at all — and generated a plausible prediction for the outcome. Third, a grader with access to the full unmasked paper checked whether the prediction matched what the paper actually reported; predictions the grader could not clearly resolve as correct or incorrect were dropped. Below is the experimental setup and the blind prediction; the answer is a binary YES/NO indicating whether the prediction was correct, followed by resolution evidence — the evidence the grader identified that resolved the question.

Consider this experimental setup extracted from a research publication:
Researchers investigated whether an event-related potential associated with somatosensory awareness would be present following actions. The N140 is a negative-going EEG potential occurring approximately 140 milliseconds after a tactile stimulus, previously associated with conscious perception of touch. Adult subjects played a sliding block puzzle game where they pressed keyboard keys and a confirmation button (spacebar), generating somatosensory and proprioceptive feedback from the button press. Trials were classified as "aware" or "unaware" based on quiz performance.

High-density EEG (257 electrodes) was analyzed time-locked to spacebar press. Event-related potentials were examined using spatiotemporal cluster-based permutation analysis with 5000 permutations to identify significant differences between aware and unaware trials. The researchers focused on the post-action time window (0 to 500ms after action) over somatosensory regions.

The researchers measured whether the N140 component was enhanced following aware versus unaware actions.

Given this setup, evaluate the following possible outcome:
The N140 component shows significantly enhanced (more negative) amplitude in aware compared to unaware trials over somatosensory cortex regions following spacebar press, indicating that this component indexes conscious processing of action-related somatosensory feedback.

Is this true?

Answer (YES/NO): YES